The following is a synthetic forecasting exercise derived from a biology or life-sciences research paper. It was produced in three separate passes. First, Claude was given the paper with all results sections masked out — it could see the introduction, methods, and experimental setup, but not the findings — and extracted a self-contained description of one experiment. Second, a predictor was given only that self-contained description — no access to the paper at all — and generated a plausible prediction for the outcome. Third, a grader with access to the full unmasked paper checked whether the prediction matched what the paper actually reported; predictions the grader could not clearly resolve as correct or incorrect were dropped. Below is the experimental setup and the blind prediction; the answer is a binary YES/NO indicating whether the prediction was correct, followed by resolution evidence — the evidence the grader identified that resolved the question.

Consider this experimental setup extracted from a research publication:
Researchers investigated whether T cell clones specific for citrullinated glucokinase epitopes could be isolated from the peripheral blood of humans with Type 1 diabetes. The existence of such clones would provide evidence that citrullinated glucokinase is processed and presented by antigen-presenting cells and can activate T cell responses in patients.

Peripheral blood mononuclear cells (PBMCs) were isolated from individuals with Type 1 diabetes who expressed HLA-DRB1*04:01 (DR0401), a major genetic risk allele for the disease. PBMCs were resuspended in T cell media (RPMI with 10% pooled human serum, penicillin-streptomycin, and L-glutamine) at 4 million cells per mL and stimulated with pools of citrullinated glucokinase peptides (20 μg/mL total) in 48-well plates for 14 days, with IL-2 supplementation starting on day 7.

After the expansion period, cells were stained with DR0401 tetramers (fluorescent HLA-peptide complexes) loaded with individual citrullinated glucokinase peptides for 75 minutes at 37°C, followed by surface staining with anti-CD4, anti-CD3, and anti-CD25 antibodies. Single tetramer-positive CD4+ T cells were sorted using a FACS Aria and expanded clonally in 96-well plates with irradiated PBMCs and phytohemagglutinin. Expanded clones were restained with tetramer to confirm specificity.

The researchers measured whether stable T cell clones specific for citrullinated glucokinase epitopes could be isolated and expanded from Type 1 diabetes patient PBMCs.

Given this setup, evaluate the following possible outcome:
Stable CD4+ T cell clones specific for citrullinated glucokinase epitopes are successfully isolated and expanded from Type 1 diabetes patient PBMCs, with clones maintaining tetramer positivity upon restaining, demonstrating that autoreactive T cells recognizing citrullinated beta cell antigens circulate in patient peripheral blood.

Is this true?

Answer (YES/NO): YES